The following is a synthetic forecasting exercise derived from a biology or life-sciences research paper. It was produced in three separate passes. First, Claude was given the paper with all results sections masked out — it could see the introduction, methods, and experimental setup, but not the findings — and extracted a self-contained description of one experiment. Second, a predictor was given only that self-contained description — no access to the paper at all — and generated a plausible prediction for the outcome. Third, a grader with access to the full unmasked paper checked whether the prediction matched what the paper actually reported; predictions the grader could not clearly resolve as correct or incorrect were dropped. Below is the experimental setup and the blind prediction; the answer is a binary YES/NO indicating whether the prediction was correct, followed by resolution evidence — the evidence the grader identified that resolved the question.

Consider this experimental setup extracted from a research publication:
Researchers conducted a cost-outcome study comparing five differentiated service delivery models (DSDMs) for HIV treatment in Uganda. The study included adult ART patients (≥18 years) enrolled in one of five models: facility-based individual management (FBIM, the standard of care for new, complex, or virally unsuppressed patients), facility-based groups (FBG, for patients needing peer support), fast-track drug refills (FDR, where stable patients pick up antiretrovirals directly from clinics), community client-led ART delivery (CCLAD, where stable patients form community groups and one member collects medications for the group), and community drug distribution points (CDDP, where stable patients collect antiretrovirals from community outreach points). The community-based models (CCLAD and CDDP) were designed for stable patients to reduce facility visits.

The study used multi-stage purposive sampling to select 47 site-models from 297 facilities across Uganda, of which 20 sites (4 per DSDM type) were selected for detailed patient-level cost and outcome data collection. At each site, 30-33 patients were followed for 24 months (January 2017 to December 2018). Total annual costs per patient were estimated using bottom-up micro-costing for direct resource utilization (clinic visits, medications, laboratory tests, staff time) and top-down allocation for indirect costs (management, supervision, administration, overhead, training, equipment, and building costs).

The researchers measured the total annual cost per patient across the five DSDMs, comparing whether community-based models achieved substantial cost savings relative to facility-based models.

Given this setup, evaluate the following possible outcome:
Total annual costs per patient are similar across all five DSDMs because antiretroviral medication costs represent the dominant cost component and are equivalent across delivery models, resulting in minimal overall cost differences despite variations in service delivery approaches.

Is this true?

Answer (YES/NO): NO